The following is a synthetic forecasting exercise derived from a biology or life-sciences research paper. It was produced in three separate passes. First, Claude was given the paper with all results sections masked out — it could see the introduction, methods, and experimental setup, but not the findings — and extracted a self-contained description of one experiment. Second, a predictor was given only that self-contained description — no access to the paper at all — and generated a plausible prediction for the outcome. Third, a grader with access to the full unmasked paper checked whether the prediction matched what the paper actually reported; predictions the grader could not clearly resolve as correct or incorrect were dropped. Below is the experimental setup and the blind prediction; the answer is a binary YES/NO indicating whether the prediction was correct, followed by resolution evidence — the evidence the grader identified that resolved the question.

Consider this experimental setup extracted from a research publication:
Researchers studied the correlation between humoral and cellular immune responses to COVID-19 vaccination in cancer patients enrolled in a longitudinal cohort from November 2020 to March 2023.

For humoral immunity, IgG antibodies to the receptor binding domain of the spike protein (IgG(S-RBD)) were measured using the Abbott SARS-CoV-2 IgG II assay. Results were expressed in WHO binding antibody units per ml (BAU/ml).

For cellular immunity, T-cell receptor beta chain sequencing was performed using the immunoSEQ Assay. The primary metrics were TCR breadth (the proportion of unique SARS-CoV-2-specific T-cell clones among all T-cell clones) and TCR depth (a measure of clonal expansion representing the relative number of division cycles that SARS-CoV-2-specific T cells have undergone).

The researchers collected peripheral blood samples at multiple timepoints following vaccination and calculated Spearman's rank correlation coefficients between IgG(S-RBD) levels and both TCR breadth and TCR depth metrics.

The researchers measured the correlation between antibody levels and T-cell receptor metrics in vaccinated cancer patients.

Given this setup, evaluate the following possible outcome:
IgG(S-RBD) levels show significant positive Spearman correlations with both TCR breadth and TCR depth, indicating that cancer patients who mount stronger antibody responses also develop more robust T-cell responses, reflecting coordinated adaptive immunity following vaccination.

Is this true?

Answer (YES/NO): YES